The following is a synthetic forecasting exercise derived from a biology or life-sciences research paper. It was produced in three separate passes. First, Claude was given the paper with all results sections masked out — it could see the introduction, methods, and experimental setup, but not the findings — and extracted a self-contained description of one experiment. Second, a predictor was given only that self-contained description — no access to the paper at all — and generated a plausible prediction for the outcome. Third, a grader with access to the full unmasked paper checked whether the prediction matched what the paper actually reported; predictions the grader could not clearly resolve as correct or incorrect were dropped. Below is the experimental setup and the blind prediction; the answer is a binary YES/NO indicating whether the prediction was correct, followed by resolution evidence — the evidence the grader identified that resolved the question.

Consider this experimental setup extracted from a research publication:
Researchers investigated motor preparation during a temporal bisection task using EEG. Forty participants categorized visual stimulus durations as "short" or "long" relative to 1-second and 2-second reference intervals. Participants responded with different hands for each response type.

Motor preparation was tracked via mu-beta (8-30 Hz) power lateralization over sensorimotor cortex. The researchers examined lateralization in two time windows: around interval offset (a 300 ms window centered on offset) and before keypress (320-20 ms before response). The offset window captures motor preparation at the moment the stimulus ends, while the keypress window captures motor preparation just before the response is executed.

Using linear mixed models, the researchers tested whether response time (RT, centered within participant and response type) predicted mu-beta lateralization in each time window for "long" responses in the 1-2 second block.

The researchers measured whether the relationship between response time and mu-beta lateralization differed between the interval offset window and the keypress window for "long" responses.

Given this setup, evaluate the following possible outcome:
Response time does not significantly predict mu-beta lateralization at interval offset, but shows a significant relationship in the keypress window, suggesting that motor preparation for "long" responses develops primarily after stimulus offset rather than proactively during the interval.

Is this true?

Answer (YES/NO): NO